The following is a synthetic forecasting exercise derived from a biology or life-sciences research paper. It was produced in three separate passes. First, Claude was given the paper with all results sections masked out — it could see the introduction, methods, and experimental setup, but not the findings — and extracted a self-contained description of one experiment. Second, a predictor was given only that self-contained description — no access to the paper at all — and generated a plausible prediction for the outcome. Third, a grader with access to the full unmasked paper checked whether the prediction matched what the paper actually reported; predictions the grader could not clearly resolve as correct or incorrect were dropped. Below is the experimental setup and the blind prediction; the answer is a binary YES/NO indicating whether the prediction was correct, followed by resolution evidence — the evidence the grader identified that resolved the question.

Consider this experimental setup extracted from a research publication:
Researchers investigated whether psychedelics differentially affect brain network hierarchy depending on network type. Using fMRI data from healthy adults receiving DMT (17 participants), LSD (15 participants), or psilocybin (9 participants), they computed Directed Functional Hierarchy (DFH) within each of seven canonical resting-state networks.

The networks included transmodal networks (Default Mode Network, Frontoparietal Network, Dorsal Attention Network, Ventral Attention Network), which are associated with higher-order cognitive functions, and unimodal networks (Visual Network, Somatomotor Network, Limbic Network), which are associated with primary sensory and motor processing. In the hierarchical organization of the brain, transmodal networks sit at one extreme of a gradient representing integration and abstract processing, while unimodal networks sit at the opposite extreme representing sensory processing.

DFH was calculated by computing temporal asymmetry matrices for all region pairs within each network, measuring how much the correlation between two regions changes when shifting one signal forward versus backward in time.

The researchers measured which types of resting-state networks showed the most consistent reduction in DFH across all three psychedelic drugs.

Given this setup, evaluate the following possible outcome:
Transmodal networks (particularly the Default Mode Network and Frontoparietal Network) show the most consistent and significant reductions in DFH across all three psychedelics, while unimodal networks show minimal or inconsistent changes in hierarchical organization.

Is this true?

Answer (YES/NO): YES